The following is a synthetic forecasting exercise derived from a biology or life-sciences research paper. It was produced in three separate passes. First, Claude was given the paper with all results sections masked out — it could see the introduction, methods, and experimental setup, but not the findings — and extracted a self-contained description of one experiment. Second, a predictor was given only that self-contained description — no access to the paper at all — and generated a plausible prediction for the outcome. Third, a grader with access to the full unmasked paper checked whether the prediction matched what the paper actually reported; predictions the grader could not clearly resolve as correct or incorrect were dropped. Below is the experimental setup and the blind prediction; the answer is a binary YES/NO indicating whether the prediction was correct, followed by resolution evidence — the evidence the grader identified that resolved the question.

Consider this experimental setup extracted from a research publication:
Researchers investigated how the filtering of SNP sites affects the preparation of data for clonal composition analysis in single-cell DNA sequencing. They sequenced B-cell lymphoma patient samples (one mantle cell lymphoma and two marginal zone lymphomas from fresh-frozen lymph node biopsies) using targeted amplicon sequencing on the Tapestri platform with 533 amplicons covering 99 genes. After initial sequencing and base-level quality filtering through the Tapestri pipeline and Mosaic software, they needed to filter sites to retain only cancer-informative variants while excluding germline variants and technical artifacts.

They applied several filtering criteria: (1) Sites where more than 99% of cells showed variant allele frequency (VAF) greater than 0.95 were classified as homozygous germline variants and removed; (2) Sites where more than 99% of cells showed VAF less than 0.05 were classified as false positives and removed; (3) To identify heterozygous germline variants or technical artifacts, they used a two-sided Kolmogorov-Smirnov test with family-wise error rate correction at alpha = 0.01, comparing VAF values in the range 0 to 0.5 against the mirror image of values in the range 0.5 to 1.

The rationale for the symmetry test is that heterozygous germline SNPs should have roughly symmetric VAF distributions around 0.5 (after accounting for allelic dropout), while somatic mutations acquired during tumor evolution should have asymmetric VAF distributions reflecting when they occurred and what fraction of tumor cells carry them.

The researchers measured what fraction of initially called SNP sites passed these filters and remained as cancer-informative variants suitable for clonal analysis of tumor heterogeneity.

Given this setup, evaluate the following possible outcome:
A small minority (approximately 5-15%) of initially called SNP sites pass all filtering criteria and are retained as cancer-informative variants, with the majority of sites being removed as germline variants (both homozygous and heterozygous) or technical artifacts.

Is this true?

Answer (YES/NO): NO